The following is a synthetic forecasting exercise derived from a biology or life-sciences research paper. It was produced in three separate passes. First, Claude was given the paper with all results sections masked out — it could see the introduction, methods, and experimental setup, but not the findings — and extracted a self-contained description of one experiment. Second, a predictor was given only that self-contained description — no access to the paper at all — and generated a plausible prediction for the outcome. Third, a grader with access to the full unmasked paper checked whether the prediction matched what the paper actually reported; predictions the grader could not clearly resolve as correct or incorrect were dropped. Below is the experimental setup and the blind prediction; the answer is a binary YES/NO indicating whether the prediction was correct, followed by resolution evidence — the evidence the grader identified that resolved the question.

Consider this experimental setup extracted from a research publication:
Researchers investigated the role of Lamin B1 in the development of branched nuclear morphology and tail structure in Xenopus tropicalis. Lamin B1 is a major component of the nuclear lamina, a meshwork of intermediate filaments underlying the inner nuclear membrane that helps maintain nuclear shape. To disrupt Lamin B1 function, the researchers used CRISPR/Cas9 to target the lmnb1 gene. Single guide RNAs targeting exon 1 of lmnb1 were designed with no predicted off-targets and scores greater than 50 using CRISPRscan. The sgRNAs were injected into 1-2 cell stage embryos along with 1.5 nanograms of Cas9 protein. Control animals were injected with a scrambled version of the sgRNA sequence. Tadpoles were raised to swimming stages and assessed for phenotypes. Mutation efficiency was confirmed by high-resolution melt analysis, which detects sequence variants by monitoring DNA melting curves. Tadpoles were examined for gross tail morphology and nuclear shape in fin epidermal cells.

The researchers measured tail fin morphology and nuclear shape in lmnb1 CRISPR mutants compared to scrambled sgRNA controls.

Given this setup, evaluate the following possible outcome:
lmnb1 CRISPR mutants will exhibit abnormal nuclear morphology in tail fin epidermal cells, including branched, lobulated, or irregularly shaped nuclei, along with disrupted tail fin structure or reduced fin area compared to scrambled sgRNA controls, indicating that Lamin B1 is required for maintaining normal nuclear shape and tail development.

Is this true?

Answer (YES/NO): NO